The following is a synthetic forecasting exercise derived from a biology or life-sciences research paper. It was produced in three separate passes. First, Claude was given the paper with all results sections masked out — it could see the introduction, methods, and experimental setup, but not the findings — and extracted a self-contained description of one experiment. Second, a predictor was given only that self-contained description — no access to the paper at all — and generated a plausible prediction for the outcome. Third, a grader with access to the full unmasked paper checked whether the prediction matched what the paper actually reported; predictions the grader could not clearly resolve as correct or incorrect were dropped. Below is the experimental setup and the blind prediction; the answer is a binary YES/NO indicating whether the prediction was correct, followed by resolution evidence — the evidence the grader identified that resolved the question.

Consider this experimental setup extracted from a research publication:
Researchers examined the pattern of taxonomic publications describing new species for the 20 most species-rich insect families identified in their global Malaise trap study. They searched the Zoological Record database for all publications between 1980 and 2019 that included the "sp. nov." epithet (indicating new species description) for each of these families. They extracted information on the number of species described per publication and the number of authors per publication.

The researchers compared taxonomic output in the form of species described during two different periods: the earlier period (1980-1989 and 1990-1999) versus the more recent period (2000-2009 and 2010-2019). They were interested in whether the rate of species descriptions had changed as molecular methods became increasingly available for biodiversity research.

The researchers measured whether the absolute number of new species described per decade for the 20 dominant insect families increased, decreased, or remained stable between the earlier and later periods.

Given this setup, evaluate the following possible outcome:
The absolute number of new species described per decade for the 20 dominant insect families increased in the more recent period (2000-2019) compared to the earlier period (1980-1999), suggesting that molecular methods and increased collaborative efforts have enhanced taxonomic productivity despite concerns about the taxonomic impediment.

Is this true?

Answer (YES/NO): NO